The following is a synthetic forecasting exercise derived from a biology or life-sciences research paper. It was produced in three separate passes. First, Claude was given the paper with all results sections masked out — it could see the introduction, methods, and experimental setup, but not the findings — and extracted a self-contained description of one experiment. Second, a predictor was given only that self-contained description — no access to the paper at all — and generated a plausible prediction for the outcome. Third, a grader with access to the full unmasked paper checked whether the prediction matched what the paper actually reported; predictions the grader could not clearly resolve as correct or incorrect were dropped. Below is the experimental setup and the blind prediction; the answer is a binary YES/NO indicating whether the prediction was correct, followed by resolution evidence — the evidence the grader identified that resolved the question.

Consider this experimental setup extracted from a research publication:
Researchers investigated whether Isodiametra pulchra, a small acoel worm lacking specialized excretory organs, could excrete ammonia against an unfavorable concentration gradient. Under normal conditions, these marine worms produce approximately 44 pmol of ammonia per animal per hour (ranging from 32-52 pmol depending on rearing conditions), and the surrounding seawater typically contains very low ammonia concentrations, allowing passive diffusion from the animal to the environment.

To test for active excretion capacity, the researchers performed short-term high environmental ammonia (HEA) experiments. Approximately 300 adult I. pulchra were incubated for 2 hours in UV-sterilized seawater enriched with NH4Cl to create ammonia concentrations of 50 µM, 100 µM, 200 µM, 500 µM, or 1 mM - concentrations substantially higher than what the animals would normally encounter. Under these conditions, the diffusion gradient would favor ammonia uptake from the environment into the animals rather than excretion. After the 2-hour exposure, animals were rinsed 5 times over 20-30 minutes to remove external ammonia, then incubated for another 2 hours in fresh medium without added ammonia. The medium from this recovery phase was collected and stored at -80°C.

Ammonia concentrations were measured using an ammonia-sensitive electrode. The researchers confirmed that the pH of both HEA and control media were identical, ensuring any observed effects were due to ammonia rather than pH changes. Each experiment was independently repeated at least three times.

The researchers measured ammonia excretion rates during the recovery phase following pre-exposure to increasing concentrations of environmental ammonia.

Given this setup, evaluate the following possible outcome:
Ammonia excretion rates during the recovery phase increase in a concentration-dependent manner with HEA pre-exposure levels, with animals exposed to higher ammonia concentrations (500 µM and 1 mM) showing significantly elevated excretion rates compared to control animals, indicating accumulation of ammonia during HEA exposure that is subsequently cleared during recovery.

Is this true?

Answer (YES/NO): YES